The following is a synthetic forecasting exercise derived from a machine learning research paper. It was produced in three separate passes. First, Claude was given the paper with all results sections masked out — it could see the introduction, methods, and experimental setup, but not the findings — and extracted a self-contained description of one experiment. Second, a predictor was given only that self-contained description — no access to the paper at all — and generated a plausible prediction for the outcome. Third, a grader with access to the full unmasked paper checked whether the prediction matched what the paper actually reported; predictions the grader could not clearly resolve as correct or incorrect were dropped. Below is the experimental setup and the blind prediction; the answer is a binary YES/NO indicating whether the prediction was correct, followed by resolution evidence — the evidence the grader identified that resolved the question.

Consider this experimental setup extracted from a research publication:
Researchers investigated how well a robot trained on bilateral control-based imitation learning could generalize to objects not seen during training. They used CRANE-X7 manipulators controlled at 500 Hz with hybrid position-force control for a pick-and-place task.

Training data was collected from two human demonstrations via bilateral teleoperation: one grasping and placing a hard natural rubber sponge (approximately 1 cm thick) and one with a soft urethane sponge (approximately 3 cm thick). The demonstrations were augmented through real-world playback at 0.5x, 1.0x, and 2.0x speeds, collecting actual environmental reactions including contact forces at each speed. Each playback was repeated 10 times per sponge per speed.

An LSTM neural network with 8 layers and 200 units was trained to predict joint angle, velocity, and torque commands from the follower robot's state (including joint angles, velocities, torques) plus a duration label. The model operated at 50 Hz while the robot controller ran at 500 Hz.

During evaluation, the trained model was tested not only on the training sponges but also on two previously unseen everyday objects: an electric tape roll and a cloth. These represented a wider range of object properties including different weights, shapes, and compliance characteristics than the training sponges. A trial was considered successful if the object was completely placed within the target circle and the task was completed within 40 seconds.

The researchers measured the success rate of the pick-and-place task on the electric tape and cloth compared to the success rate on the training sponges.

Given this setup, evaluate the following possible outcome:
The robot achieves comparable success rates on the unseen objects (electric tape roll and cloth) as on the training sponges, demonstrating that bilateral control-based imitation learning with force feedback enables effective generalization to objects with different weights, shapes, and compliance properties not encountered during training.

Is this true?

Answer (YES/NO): YES